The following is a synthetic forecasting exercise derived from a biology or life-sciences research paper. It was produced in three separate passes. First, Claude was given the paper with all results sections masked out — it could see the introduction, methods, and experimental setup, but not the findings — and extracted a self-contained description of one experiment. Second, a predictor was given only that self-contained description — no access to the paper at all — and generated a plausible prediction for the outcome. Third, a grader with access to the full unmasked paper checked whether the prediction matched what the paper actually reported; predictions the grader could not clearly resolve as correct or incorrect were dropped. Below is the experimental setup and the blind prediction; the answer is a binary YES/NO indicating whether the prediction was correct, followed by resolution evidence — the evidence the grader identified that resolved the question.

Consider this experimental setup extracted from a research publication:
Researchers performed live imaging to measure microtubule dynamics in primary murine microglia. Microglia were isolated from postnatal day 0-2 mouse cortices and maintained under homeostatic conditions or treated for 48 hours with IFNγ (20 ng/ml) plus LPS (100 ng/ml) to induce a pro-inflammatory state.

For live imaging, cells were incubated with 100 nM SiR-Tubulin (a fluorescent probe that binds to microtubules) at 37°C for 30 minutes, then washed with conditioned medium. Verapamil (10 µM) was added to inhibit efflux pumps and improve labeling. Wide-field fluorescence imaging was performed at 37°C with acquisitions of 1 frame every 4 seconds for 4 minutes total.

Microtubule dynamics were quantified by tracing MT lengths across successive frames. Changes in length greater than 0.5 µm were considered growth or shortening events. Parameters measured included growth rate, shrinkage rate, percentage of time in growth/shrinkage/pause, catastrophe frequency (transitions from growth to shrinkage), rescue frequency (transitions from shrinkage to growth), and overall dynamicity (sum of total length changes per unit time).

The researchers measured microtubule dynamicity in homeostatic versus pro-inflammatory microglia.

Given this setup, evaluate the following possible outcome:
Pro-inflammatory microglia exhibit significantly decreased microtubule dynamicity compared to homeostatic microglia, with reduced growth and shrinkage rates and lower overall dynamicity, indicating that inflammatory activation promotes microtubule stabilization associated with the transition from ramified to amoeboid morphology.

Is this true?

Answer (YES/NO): NO